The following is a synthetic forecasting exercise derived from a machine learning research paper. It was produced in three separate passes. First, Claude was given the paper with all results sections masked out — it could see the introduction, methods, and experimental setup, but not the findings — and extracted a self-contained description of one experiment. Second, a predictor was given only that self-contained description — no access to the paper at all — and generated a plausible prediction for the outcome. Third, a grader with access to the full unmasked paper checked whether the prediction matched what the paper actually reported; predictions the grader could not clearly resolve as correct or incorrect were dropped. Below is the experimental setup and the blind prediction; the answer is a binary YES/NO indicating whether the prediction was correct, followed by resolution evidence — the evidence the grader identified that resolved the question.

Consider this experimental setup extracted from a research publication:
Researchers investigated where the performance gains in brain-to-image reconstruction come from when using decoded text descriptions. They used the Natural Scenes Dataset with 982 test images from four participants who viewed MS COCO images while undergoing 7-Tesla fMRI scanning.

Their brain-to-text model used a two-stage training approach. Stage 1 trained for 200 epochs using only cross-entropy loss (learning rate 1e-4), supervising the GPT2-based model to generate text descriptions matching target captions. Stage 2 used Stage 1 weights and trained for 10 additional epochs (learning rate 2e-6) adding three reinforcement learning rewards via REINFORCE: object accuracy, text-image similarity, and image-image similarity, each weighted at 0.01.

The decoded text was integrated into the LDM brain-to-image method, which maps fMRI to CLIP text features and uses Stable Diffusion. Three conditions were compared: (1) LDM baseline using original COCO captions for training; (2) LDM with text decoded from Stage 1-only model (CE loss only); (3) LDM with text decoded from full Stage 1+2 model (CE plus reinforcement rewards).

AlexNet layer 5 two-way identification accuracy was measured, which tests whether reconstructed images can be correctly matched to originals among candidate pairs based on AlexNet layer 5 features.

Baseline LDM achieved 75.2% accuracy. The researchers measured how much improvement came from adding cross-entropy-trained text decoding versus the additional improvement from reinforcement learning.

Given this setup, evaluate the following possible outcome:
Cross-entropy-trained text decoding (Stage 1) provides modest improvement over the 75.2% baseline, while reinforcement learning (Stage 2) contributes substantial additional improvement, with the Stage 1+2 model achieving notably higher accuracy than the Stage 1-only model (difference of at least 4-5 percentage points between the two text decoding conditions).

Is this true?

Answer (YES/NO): NO